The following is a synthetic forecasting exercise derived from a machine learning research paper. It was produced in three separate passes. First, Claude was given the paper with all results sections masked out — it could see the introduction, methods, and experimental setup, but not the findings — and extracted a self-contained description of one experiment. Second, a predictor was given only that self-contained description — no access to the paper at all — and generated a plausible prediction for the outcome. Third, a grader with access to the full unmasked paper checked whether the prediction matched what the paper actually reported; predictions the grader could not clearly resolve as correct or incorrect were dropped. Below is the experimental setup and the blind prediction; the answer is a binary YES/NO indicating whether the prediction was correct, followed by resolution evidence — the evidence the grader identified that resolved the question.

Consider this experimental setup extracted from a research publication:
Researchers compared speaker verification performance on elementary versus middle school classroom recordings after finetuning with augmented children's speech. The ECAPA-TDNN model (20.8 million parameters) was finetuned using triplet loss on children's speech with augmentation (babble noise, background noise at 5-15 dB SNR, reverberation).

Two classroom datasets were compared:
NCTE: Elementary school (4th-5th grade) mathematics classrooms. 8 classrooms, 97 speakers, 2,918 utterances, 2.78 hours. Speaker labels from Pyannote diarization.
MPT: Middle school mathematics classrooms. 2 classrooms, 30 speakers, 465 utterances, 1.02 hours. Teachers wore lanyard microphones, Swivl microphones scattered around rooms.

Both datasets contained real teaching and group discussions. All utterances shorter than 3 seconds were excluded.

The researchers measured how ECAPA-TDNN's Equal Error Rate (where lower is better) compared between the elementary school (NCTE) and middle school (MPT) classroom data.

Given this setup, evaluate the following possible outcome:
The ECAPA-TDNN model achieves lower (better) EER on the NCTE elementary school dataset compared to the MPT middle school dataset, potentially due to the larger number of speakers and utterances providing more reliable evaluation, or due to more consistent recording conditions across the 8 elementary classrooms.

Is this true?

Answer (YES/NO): NO